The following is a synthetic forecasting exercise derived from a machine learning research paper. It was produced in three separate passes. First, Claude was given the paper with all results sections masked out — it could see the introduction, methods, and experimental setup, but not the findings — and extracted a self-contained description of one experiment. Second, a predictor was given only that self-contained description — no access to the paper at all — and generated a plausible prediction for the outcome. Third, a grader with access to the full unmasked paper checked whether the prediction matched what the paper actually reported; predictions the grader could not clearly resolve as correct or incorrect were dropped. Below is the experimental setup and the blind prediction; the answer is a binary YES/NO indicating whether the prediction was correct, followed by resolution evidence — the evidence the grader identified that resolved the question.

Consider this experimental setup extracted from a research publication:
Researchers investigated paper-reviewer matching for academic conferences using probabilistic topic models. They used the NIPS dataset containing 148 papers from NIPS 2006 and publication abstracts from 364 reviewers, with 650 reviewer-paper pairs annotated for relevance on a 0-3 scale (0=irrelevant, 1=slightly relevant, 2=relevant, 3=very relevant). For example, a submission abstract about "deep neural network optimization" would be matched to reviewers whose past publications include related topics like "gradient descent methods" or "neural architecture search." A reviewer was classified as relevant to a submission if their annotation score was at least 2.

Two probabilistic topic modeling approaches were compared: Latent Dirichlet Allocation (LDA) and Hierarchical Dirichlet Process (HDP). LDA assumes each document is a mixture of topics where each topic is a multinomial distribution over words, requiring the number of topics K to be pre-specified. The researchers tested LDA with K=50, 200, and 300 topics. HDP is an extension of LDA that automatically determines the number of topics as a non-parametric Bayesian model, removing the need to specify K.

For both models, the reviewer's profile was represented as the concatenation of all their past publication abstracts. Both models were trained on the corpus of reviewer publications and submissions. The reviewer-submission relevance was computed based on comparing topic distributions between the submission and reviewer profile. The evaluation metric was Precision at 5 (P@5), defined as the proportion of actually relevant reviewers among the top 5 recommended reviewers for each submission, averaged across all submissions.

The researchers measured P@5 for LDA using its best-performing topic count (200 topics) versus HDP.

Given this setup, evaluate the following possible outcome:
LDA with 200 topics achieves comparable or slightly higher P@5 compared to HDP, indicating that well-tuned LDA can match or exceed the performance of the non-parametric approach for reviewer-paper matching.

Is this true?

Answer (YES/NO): YES